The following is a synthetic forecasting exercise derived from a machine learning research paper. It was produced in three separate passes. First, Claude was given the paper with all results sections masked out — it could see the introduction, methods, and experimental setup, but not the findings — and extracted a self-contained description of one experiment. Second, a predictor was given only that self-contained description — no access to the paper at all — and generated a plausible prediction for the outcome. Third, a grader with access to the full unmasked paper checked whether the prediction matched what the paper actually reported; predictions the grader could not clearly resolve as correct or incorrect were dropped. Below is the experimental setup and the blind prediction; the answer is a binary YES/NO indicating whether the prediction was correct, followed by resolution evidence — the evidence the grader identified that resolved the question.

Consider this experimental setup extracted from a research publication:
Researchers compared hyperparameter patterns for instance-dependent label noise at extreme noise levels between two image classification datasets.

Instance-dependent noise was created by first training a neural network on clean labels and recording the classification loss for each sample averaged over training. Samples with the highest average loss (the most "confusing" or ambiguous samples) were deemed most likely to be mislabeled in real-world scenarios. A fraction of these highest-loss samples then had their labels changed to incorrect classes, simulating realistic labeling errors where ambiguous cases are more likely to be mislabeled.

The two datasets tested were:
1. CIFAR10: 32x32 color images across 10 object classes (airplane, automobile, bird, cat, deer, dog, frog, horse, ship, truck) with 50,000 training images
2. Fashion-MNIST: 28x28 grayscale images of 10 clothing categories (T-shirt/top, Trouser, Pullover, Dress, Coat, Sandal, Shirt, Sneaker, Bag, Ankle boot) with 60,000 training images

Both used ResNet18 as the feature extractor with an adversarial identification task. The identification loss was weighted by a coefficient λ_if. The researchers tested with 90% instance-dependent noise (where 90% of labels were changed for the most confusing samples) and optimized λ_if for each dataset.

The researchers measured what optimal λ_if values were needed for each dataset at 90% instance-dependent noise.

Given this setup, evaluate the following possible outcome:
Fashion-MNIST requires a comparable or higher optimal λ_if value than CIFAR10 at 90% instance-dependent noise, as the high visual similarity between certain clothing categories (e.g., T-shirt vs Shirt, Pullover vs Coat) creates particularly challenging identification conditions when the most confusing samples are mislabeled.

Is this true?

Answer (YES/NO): NO